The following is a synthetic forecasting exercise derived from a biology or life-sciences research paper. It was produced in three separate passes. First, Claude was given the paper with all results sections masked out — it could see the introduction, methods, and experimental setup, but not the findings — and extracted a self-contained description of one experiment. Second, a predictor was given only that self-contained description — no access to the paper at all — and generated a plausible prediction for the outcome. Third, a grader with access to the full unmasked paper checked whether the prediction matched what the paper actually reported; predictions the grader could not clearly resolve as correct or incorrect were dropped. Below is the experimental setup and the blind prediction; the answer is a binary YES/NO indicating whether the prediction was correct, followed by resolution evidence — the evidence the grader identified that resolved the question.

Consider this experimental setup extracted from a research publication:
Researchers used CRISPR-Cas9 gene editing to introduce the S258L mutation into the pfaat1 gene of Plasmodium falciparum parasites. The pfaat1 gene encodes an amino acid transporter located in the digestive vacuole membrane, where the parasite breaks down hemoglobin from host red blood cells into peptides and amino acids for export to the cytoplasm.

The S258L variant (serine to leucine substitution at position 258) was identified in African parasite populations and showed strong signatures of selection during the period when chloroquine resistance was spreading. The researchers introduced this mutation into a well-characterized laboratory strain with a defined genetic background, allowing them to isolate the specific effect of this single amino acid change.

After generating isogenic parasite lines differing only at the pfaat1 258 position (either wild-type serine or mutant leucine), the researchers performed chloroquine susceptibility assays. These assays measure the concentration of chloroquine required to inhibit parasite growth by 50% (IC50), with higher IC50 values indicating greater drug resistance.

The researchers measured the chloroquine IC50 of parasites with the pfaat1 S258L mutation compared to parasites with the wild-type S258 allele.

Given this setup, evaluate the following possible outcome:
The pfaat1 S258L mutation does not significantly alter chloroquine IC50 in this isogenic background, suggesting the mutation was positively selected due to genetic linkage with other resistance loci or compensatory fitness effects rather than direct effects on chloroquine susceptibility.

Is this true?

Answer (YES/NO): NO